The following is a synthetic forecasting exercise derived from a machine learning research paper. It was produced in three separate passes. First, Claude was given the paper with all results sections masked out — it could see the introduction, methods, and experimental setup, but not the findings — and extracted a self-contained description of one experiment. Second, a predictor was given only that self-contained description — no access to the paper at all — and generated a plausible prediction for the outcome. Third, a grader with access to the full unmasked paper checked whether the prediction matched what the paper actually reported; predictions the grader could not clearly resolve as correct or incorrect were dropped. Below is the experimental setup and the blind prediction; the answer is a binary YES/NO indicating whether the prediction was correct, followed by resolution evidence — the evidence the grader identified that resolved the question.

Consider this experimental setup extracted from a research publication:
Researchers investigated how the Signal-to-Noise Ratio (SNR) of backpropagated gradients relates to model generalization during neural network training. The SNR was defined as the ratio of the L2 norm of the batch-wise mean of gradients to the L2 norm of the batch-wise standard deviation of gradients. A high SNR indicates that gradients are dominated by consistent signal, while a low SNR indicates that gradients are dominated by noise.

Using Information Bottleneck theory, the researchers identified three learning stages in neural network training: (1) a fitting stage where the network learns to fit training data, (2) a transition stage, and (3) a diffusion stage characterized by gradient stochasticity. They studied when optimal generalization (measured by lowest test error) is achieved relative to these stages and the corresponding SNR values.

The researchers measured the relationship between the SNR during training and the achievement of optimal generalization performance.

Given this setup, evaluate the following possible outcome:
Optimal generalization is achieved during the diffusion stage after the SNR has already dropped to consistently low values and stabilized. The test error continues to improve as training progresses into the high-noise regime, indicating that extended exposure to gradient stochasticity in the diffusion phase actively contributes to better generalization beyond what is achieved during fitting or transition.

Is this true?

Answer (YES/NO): NO